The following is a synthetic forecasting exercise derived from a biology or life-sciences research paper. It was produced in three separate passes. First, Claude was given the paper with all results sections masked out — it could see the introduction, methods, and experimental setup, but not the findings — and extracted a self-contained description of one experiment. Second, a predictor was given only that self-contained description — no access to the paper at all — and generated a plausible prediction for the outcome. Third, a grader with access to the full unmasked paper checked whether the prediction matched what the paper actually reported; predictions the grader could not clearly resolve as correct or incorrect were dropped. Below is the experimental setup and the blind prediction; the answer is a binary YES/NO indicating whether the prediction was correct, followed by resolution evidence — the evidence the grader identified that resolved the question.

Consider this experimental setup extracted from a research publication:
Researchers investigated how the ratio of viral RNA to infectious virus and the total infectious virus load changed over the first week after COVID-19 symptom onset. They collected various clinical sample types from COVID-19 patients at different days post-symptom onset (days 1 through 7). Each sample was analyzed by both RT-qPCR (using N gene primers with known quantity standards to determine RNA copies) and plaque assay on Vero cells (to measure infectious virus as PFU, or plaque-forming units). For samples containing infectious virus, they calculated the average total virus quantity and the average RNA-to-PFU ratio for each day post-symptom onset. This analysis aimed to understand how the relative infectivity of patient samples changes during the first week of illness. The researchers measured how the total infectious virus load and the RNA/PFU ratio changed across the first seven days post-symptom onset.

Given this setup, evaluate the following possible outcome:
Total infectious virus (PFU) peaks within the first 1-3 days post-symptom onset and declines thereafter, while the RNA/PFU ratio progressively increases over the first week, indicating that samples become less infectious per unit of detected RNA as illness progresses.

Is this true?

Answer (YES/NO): YES